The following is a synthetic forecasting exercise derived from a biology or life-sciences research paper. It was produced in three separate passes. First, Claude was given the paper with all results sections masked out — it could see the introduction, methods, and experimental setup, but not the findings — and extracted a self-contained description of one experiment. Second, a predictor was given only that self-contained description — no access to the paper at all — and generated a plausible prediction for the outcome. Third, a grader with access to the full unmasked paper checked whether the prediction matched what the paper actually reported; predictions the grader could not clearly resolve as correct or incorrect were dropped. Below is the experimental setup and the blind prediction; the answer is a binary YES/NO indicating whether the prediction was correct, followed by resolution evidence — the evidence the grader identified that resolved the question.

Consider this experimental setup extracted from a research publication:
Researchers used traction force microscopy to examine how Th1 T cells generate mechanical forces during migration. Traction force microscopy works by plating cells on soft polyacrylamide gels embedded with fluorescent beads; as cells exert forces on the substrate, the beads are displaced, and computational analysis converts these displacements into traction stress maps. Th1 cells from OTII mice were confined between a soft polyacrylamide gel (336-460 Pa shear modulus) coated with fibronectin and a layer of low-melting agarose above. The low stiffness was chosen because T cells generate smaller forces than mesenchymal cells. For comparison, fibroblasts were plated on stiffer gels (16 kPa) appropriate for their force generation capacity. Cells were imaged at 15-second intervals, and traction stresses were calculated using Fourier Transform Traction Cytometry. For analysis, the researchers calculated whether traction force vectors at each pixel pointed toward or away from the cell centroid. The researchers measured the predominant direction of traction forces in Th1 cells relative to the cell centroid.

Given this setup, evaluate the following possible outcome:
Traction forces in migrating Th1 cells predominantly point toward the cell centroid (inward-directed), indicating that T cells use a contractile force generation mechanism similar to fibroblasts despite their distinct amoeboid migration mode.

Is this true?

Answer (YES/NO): NO